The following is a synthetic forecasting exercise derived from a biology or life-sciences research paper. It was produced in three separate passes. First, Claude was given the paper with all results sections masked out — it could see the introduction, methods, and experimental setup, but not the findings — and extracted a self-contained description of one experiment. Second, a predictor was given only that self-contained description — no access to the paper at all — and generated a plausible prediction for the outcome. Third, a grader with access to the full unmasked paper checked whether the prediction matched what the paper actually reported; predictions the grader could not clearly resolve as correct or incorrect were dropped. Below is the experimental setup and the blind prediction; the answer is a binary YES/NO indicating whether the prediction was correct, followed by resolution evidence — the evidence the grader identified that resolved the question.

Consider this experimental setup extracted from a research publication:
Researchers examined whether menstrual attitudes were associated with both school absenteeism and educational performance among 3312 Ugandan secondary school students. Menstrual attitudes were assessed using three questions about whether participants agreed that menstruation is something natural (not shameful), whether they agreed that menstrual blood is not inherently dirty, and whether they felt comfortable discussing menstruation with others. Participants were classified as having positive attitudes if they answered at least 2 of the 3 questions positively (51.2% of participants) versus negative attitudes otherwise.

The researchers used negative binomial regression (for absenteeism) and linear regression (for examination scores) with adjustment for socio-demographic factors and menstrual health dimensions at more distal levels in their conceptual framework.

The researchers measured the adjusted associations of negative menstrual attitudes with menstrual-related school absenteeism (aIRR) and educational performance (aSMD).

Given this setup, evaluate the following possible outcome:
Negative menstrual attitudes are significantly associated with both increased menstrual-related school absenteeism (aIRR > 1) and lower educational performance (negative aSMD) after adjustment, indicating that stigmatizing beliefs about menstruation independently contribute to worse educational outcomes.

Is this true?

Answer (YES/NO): YES